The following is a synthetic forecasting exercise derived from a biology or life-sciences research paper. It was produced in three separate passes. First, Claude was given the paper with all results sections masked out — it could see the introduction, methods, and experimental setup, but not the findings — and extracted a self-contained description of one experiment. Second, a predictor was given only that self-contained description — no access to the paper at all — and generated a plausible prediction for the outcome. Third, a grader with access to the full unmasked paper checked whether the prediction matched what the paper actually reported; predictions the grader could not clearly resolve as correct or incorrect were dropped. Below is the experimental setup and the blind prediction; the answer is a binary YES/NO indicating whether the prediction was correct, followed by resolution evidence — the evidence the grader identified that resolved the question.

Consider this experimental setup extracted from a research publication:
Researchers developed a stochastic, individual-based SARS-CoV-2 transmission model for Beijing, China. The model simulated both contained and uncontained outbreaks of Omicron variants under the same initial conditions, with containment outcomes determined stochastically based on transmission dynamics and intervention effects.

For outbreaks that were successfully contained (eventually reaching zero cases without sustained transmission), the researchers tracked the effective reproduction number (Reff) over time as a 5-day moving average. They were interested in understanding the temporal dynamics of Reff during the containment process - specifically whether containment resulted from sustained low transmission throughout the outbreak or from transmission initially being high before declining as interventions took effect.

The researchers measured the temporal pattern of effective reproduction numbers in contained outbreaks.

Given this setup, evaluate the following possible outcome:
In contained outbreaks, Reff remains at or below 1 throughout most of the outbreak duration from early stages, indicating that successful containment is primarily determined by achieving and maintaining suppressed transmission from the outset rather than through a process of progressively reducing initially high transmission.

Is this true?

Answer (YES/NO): NO